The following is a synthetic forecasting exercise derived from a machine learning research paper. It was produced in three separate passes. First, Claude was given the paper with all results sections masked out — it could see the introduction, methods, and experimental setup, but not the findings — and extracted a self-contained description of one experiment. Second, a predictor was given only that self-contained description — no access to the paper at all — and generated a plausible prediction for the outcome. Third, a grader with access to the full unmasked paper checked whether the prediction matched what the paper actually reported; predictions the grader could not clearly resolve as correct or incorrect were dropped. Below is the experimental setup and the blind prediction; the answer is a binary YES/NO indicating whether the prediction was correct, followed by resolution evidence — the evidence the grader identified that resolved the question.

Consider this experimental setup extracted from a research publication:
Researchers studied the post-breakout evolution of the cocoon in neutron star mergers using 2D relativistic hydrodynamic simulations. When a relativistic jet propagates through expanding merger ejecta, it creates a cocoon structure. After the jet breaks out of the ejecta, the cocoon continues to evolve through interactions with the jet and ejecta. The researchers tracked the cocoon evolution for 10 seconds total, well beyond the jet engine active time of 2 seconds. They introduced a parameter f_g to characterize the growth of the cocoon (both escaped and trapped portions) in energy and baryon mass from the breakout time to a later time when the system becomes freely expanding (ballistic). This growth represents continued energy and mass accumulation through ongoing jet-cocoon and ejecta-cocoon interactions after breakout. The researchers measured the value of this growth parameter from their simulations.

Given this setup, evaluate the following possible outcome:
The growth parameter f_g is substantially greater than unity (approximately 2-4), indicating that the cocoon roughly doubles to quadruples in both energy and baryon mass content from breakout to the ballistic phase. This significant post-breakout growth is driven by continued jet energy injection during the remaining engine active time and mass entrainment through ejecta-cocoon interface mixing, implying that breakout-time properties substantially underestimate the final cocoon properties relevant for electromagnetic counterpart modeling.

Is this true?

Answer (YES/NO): YES